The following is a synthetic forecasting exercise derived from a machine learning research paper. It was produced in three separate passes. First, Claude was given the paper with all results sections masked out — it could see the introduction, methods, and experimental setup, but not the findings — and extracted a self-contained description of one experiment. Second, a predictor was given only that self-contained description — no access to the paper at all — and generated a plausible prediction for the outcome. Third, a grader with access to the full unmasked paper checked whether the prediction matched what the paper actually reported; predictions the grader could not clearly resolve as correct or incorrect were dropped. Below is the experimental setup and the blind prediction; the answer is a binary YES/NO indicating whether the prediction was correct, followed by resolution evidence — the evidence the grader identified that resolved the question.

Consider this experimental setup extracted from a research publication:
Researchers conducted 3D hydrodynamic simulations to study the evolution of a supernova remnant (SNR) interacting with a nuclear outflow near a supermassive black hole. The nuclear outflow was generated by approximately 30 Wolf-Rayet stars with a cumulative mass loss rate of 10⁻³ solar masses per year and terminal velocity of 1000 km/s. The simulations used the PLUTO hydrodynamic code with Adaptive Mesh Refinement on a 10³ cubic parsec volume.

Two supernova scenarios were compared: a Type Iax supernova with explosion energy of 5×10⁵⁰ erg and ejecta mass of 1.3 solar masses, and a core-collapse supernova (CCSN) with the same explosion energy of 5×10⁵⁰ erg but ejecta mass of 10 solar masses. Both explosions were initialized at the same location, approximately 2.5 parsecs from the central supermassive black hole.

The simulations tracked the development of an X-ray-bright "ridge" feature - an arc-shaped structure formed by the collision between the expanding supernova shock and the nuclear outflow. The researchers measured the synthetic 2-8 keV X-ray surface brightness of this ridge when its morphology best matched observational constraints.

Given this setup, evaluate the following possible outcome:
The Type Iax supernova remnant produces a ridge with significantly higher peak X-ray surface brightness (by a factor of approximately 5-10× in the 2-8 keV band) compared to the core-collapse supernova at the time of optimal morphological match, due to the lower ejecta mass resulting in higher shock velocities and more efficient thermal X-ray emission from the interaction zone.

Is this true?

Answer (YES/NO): NO